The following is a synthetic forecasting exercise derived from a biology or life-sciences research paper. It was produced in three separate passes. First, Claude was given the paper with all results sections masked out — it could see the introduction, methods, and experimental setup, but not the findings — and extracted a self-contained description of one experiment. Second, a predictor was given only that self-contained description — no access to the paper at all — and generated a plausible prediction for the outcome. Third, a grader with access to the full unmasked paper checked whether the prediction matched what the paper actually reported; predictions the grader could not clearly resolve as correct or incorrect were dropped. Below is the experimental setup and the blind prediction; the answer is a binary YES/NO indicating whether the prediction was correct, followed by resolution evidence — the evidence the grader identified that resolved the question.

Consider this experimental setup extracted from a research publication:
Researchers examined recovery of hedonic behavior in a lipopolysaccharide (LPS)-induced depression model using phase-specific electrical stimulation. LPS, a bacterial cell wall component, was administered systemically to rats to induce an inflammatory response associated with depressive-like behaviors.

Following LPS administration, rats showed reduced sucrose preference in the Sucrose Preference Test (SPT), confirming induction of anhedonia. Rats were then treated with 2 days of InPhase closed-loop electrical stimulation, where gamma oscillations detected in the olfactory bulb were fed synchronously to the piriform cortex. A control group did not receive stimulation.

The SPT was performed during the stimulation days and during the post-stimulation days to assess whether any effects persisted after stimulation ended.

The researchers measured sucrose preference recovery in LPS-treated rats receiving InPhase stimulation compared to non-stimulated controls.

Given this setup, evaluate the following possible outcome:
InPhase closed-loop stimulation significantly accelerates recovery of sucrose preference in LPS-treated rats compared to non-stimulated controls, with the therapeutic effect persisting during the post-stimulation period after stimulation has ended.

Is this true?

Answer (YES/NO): YES